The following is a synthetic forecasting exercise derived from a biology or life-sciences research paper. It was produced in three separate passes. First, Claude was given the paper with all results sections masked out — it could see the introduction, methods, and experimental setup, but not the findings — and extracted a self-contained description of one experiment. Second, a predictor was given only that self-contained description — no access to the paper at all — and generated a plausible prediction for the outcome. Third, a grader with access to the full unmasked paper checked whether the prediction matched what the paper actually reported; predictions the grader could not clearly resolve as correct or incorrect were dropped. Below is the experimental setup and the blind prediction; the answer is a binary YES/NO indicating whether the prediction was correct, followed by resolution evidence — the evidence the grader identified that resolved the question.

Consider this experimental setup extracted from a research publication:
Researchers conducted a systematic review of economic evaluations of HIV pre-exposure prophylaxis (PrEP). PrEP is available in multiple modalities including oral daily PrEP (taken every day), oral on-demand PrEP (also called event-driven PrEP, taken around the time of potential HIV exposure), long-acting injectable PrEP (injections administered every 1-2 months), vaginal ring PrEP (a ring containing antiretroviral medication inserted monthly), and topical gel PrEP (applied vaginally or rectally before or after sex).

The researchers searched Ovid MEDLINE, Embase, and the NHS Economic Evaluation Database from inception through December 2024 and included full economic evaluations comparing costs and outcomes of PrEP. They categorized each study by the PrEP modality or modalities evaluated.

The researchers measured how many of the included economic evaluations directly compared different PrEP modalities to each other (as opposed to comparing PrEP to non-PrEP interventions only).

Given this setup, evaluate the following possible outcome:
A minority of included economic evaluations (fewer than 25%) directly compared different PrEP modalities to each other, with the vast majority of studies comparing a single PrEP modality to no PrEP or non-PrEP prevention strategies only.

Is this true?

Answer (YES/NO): YES